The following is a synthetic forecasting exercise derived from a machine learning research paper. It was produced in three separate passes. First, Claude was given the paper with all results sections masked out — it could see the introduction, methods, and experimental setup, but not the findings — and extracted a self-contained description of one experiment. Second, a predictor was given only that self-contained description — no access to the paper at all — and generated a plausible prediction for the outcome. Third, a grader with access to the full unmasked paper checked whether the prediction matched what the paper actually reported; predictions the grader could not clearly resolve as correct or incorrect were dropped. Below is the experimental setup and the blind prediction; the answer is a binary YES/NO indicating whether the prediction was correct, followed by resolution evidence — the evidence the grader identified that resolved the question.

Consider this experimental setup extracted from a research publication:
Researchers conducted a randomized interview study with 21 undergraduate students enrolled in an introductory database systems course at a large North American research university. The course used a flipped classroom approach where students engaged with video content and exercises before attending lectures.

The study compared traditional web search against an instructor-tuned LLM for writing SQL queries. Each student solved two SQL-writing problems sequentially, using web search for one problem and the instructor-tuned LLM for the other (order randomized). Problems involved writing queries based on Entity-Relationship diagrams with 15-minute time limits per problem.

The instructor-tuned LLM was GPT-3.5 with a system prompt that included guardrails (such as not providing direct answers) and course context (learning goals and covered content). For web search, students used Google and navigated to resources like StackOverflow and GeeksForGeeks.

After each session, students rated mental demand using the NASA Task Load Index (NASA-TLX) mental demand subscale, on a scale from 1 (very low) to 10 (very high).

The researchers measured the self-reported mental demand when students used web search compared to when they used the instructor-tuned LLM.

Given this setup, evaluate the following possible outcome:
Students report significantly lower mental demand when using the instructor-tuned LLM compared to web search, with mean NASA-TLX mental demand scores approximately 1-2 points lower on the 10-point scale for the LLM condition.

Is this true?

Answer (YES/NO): NO